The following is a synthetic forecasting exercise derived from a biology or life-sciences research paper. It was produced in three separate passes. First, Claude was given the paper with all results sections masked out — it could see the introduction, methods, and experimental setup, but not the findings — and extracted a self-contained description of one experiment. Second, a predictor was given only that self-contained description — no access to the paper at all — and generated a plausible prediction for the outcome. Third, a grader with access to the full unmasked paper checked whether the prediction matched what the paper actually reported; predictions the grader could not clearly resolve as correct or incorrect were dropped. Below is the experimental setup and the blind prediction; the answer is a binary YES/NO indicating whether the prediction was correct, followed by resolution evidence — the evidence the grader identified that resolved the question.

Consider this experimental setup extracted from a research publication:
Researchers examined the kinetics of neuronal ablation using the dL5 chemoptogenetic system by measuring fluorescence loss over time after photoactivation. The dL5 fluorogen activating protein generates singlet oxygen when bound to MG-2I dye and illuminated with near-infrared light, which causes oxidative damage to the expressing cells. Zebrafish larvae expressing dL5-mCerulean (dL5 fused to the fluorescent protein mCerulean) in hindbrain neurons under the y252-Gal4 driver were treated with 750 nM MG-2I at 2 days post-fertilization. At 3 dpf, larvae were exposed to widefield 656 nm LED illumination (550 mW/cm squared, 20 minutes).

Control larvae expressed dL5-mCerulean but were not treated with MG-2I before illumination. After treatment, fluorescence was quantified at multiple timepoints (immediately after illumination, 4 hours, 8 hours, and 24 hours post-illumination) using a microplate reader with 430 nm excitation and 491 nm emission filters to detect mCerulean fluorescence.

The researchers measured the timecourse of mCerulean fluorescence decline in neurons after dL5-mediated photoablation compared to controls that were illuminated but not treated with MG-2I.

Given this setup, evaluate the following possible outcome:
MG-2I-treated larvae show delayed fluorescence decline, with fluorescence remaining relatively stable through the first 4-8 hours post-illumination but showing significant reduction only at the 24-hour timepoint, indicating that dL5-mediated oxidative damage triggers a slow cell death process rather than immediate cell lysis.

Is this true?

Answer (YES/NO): NO